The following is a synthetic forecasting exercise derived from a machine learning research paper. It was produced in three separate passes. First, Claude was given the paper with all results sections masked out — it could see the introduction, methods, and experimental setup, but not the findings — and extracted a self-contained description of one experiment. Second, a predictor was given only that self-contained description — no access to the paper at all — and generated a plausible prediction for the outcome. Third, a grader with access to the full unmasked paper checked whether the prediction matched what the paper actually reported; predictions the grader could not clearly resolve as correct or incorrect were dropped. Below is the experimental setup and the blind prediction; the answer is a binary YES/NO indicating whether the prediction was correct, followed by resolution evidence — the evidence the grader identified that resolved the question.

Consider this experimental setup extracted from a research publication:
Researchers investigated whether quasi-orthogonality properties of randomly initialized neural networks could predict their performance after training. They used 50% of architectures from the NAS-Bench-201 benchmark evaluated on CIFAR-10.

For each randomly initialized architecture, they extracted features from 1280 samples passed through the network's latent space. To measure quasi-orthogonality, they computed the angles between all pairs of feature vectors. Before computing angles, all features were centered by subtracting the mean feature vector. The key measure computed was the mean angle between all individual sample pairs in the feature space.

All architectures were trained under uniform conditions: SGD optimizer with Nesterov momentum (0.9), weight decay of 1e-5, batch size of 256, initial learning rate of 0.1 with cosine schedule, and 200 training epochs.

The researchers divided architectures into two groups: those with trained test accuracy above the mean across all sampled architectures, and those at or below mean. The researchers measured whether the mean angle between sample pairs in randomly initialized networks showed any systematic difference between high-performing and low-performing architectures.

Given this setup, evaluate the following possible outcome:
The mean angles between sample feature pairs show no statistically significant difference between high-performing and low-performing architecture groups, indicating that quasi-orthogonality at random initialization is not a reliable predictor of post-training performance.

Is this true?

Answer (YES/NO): NO